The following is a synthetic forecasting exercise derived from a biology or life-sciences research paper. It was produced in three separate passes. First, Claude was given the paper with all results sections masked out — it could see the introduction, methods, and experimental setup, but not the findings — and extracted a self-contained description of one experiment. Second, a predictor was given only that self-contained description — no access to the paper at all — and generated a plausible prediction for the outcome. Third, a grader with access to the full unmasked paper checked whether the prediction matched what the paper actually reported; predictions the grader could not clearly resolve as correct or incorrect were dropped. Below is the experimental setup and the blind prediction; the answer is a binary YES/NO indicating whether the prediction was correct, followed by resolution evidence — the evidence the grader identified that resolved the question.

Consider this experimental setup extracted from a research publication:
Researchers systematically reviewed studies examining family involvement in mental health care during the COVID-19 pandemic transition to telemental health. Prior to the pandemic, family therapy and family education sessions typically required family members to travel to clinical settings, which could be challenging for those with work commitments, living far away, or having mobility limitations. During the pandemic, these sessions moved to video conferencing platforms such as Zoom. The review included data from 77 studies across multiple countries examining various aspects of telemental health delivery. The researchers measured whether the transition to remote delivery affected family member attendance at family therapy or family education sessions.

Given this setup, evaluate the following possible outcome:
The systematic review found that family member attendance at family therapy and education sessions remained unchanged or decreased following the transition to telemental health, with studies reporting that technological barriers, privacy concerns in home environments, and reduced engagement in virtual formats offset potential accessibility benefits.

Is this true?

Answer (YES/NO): NO